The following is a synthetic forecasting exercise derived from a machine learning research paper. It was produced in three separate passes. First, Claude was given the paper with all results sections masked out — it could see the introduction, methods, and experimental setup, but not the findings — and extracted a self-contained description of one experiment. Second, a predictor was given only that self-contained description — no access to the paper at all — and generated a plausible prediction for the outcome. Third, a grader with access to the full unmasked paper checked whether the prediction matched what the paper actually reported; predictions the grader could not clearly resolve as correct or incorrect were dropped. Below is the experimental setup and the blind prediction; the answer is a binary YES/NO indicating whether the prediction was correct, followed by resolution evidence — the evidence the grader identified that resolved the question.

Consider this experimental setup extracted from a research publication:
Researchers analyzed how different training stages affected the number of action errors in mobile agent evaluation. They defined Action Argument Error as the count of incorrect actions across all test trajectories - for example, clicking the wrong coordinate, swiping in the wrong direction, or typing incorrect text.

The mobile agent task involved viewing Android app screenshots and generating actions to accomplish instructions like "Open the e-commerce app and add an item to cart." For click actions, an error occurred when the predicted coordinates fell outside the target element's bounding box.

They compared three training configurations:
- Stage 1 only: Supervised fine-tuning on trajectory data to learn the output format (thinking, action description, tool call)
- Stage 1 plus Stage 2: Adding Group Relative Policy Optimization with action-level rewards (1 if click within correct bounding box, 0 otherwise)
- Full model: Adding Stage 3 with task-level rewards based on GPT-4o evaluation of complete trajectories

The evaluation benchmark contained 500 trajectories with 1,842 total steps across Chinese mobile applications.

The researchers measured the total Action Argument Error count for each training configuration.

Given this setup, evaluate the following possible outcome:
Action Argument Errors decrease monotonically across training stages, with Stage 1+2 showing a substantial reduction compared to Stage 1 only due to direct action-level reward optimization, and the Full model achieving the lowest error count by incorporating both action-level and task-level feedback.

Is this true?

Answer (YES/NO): YES